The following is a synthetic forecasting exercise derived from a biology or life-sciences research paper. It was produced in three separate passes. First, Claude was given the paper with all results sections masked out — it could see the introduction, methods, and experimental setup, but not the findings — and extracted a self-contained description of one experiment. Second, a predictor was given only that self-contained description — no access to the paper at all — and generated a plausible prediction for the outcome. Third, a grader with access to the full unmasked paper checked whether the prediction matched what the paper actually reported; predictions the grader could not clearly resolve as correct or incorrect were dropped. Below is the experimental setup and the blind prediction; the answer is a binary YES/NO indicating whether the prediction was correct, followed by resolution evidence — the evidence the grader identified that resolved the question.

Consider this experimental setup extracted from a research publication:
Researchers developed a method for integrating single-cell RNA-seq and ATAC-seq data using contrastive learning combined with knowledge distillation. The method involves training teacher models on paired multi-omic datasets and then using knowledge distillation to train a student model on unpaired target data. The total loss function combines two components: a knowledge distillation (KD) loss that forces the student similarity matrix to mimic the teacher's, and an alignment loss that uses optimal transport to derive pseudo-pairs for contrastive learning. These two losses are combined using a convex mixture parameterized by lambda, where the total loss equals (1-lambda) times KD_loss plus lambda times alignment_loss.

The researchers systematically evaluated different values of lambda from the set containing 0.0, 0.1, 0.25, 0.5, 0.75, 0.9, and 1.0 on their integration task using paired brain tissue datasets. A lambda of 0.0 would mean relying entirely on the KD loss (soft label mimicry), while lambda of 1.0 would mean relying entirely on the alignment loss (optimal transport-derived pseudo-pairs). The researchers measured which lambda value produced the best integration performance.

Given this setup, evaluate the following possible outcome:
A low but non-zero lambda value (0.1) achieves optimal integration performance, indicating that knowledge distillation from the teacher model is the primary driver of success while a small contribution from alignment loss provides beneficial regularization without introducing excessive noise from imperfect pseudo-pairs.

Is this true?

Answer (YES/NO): YES